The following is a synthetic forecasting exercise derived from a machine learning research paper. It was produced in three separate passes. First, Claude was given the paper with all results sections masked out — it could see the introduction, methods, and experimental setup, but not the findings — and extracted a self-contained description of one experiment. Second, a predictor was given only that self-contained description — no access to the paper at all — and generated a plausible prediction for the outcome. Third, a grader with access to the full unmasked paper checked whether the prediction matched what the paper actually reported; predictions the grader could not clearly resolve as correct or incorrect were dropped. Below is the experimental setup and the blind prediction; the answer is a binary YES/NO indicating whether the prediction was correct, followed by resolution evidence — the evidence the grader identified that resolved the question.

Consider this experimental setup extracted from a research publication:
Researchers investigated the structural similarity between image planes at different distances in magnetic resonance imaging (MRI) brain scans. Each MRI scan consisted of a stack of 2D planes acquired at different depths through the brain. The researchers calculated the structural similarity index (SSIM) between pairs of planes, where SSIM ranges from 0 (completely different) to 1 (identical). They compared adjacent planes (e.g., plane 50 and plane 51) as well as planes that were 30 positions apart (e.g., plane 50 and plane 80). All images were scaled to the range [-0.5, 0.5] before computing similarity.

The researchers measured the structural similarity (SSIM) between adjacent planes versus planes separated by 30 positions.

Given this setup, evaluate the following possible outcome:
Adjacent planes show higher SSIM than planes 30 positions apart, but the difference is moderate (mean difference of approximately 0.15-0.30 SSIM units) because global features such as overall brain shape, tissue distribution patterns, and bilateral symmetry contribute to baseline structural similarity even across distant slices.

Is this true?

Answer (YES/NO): NO